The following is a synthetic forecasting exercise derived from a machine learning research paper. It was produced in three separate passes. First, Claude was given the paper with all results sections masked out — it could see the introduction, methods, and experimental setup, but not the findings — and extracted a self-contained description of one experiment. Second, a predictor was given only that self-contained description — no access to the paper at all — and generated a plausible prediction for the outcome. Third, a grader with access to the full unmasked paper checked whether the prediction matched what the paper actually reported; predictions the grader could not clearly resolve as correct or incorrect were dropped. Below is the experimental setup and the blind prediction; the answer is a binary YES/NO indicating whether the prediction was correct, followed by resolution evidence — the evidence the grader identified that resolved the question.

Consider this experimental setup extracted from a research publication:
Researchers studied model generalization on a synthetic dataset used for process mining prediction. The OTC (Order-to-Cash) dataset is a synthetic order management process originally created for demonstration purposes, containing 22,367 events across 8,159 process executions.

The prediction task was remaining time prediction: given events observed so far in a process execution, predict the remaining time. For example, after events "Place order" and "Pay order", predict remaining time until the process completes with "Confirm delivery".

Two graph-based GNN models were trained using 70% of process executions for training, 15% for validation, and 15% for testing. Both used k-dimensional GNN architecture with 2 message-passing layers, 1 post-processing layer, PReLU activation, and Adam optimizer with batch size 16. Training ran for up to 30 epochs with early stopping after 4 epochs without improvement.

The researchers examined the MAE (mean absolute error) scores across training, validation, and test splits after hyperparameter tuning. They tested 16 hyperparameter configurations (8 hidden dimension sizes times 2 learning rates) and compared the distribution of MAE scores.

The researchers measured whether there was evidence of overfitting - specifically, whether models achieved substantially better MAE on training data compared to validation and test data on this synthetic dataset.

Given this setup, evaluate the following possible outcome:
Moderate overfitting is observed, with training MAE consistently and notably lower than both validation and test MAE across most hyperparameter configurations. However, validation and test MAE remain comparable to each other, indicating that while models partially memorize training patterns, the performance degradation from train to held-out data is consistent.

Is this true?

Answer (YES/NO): NO